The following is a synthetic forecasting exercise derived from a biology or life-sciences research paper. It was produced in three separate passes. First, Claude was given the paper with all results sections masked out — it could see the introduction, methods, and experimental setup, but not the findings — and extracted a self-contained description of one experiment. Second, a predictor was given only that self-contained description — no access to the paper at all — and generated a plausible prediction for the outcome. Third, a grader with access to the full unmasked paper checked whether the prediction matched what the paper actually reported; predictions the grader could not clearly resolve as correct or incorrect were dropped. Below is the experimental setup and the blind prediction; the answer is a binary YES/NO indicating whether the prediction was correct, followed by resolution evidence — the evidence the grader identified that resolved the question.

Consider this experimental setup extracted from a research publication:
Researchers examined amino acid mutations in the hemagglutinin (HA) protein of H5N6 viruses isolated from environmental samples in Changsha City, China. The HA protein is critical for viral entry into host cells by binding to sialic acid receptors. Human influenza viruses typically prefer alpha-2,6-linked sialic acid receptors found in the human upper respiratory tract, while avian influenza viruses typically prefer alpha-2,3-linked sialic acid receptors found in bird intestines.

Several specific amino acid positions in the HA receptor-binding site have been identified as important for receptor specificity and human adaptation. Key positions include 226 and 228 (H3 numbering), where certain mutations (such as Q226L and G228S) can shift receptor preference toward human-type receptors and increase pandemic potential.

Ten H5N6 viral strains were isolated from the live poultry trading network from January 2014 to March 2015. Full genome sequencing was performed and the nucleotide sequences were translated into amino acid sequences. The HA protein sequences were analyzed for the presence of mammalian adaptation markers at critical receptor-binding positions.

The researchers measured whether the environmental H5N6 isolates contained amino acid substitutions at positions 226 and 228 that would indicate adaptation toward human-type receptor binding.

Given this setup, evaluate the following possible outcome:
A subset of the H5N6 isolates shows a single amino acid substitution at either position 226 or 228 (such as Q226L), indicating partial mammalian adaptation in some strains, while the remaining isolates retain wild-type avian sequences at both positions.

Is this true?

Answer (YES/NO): NO